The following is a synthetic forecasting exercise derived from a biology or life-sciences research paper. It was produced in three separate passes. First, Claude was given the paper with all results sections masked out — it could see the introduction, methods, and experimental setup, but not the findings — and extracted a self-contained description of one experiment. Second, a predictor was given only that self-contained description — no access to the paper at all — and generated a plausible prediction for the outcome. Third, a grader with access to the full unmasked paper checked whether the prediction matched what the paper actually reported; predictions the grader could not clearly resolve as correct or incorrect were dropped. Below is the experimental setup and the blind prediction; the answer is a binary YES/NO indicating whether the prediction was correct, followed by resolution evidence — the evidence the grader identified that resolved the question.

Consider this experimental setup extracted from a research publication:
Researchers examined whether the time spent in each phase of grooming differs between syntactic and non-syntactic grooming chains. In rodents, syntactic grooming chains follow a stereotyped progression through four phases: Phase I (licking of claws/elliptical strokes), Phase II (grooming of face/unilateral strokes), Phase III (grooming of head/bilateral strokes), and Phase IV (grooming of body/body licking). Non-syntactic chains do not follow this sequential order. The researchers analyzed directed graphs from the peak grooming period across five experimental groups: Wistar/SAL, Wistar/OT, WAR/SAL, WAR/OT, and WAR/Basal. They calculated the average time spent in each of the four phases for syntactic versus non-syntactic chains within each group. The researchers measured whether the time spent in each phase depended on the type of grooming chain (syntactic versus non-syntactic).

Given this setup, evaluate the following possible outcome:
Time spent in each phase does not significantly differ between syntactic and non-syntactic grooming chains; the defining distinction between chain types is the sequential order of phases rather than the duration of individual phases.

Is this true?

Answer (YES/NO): NO